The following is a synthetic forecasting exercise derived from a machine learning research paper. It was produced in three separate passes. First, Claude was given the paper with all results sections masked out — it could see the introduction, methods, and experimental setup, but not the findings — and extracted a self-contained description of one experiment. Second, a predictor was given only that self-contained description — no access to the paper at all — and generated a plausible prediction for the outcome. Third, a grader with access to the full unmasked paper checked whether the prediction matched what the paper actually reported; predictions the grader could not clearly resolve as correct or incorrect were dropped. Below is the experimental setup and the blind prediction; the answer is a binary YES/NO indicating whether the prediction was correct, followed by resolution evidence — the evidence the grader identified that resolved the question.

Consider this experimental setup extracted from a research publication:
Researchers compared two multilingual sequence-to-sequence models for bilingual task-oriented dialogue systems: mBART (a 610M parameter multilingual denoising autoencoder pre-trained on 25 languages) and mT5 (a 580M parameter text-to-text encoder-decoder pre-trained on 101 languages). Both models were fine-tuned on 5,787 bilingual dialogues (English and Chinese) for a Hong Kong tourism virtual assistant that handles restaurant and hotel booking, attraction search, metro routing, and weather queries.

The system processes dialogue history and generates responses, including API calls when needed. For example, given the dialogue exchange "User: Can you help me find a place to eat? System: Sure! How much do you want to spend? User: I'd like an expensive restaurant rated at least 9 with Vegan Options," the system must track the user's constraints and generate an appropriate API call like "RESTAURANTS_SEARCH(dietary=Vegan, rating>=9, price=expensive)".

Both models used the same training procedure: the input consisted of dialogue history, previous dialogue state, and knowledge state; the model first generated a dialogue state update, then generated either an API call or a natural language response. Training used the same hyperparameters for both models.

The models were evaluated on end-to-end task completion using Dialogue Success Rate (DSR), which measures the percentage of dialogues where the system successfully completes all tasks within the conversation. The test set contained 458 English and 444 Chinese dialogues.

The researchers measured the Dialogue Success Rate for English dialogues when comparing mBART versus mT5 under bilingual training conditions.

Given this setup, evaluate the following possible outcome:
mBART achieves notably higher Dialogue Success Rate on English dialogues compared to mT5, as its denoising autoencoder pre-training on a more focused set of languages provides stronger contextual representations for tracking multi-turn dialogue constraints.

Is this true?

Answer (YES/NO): NO